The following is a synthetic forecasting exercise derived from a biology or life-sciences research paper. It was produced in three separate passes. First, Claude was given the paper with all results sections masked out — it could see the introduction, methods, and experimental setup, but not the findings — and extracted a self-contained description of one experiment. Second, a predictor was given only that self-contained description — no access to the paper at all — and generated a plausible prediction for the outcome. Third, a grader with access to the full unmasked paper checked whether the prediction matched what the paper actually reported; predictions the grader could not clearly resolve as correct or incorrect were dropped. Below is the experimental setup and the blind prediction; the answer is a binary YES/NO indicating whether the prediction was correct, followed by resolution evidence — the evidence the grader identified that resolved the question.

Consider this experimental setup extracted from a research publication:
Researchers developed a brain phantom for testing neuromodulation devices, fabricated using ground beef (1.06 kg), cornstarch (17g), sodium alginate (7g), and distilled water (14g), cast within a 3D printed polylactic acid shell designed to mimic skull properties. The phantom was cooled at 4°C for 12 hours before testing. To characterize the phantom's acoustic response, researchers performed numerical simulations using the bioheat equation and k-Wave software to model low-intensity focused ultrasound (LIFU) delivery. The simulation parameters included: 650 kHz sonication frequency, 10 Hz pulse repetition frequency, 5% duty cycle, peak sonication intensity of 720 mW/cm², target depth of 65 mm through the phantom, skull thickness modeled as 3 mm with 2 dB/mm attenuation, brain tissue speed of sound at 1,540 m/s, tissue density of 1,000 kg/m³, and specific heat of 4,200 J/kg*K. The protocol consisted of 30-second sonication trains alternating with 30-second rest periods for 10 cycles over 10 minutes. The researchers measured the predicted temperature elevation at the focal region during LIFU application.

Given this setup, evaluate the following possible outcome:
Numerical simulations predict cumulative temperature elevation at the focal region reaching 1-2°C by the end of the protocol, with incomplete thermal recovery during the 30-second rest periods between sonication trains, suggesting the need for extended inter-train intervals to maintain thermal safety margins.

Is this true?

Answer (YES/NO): NO